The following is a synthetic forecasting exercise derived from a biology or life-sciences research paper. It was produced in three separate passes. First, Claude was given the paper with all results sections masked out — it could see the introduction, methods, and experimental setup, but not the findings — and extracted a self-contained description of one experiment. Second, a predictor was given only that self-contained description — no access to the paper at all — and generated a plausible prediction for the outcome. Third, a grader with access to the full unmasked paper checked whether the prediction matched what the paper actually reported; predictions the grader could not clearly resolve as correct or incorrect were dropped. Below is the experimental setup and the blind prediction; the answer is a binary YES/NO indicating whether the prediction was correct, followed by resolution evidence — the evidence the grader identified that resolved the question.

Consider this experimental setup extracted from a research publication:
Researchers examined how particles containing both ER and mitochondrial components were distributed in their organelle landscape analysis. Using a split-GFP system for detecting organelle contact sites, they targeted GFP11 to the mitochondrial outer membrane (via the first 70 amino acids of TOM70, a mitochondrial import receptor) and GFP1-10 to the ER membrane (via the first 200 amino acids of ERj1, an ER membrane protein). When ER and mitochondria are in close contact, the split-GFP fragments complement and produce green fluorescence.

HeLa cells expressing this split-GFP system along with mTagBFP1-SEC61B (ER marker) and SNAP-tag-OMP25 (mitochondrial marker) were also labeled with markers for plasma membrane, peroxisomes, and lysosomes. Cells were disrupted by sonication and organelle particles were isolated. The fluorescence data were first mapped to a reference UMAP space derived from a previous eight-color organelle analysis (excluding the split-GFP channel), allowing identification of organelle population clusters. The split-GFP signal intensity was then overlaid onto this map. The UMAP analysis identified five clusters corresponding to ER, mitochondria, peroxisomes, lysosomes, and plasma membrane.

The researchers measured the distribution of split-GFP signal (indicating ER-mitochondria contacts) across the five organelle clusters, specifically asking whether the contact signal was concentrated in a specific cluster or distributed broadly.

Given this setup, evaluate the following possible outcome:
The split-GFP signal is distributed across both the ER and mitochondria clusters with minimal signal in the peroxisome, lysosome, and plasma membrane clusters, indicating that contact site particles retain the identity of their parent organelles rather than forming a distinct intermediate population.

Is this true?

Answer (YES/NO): YES